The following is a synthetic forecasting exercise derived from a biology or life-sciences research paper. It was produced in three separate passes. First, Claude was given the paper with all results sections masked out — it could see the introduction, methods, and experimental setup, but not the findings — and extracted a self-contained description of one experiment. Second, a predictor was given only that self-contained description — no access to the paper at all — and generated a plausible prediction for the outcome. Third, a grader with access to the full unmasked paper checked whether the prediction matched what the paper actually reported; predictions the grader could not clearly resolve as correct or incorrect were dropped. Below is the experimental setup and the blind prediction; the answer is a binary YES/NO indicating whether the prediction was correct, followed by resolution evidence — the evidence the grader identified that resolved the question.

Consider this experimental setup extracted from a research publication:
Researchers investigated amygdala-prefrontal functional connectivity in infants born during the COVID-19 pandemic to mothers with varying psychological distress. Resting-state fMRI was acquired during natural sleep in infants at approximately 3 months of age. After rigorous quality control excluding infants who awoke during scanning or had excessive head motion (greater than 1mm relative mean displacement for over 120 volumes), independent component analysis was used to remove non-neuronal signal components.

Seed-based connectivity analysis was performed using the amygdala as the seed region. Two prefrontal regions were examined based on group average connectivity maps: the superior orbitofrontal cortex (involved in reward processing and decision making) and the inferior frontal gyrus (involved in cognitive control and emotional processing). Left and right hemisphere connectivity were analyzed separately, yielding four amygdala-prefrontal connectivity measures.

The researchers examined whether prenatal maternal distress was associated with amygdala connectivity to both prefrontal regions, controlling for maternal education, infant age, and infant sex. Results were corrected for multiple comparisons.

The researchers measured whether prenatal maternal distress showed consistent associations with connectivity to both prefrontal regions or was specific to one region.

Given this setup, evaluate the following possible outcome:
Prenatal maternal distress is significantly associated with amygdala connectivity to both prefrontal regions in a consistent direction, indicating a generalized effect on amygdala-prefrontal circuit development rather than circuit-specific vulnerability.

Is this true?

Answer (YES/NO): NO